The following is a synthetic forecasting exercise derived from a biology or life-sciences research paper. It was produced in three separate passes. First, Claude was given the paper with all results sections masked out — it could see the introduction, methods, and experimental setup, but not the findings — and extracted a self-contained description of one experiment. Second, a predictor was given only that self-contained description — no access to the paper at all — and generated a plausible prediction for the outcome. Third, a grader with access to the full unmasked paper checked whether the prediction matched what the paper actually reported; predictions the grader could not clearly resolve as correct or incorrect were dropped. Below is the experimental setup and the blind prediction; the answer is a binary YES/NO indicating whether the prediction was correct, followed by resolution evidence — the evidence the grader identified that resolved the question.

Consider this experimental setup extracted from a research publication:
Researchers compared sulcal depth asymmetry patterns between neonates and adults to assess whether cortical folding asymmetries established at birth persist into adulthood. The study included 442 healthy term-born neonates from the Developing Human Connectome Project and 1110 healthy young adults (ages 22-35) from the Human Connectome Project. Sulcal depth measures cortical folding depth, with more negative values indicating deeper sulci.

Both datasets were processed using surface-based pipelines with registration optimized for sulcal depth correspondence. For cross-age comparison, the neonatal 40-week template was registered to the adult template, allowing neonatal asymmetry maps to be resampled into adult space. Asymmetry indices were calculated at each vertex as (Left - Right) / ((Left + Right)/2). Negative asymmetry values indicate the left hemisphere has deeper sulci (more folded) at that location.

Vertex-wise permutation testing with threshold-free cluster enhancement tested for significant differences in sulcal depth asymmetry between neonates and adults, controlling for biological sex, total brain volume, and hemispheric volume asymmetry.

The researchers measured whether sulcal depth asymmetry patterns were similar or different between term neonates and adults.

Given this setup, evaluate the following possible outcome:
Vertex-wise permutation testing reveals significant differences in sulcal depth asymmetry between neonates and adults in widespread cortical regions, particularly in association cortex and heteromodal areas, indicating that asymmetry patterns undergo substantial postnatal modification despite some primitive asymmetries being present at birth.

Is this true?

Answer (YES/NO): NO